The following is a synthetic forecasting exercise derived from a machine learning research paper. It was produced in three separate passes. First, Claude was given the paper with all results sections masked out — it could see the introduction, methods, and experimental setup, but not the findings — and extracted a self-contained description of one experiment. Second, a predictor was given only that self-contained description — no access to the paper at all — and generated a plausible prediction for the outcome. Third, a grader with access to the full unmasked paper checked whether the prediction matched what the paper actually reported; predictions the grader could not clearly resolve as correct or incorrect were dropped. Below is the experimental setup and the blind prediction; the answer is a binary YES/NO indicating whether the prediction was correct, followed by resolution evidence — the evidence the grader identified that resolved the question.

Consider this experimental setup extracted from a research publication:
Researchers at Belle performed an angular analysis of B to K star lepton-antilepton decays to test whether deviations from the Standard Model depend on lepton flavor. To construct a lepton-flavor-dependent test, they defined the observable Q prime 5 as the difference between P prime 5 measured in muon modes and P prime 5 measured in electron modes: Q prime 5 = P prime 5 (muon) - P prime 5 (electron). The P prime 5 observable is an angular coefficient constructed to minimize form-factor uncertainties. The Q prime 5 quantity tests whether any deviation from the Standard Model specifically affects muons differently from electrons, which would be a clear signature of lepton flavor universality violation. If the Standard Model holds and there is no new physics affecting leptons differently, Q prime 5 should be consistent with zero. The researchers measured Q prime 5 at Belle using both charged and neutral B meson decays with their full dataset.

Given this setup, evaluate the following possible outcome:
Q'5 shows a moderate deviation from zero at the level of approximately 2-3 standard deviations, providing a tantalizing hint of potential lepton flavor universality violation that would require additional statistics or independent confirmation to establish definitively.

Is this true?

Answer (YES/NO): NO